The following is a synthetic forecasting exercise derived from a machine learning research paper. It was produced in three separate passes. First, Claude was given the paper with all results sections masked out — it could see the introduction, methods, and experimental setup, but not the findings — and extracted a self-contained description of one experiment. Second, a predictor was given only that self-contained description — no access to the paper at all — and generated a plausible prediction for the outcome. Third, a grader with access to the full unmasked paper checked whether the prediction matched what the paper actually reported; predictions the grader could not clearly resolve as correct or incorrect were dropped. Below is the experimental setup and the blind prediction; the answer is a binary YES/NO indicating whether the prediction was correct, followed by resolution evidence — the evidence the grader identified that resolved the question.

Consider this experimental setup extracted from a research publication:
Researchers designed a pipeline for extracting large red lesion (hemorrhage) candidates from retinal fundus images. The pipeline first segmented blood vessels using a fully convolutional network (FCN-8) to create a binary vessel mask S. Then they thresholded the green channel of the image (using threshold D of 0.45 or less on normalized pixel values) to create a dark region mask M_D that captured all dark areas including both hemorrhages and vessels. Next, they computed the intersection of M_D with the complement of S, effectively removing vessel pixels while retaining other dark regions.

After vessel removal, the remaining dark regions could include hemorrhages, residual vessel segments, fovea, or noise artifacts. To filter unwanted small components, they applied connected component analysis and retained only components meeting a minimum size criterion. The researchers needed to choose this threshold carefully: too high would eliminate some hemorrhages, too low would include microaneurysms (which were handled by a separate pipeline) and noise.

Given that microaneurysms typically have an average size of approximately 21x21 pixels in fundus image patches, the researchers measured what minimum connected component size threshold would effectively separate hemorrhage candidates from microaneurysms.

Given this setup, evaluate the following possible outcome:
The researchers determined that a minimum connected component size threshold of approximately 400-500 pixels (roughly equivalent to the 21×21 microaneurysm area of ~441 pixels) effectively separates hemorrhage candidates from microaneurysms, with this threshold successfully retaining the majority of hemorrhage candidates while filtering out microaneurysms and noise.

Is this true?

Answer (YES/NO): NO